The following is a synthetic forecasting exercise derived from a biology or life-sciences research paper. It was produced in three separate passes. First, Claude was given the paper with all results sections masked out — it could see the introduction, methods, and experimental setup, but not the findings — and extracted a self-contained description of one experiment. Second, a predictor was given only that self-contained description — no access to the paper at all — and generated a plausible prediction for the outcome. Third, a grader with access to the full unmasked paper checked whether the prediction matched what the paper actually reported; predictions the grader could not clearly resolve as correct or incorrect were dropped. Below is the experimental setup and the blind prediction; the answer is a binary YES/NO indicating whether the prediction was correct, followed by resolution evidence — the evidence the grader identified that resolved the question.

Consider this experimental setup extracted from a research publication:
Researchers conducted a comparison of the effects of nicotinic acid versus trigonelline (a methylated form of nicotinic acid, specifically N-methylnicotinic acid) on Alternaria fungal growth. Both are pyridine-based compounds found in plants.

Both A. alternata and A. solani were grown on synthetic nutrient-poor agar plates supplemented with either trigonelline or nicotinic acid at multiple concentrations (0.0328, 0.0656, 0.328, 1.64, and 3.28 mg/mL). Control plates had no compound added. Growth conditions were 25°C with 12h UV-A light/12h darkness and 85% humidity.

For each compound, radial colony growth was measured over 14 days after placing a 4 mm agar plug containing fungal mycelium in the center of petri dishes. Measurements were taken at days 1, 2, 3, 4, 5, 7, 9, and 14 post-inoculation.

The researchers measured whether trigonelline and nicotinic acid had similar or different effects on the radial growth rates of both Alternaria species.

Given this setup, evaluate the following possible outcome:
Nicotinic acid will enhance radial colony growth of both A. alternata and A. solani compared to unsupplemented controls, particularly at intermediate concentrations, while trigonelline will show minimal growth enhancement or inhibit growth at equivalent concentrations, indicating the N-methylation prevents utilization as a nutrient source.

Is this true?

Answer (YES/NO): NO